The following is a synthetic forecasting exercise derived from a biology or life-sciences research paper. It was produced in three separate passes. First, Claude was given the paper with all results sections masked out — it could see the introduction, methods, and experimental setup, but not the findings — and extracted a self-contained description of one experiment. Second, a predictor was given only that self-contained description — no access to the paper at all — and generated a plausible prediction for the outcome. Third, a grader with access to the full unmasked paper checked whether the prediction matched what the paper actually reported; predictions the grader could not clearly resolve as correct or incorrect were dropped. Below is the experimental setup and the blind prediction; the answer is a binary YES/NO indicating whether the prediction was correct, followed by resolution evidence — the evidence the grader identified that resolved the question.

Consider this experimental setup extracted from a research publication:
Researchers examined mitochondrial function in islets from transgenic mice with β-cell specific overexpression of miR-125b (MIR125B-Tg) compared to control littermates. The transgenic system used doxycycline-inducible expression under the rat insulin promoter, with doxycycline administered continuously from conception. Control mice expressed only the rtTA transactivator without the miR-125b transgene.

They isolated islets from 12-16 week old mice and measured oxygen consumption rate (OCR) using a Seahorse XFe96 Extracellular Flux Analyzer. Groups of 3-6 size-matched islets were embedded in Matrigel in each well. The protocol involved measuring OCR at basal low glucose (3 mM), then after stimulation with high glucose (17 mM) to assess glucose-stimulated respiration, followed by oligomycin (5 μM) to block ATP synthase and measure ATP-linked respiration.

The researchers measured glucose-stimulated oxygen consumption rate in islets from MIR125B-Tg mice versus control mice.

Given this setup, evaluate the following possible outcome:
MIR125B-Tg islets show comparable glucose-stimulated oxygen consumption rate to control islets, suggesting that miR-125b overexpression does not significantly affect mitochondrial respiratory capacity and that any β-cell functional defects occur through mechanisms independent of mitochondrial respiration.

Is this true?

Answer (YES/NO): YES